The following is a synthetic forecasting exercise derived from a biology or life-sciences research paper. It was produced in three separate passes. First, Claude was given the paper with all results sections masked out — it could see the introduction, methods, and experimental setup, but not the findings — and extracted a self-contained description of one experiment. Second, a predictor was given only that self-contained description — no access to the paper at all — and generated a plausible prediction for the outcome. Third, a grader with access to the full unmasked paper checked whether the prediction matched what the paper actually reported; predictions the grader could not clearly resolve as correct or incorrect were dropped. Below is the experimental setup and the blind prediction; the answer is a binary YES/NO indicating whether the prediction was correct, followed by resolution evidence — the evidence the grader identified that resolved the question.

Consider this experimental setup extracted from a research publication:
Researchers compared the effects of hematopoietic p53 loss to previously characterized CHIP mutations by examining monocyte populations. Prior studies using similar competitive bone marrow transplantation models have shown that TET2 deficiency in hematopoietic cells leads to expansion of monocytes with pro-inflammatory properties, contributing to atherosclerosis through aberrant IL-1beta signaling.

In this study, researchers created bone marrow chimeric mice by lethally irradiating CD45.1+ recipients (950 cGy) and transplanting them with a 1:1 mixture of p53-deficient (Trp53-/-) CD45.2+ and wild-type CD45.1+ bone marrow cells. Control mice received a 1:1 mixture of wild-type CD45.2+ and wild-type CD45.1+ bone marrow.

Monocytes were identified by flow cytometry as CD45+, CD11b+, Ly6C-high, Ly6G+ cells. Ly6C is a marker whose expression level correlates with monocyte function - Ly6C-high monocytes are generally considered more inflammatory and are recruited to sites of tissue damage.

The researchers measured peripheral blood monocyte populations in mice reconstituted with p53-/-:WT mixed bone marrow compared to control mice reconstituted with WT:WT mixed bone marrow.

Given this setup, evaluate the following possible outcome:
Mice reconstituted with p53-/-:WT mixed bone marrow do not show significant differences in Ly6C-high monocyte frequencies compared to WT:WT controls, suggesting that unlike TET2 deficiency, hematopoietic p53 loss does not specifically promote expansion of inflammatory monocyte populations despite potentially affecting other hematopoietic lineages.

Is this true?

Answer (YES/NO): NO